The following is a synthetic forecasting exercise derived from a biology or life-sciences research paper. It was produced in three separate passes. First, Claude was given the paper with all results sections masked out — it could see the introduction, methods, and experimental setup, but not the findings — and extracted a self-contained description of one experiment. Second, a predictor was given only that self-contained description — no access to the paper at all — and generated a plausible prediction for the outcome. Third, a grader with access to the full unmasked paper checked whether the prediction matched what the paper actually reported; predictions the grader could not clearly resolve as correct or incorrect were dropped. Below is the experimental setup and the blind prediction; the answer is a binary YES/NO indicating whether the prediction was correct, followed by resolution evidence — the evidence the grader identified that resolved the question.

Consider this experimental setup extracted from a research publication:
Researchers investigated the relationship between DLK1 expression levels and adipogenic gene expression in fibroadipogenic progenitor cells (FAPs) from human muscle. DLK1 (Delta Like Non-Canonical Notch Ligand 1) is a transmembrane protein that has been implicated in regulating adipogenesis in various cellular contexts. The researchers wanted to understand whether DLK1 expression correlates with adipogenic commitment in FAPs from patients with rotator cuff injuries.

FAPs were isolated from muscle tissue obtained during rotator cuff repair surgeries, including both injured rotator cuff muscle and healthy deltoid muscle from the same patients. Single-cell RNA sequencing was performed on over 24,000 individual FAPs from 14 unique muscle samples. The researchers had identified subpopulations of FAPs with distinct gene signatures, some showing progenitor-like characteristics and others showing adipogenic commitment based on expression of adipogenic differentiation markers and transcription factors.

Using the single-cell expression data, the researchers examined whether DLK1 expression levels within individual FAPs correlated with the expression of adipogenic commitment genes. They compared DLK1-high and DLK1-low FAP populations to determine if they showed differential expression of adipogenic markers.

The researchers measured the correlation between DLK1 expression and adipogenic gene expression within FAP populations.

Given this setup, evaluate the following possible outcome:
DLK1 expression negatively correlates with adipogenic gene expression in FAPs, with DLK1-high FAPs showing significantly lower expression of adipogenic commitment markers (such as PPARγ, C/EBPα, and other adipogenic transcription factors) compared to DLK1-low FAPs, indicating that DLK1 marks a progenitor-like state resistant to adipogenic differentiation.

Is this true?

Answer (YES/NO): NO